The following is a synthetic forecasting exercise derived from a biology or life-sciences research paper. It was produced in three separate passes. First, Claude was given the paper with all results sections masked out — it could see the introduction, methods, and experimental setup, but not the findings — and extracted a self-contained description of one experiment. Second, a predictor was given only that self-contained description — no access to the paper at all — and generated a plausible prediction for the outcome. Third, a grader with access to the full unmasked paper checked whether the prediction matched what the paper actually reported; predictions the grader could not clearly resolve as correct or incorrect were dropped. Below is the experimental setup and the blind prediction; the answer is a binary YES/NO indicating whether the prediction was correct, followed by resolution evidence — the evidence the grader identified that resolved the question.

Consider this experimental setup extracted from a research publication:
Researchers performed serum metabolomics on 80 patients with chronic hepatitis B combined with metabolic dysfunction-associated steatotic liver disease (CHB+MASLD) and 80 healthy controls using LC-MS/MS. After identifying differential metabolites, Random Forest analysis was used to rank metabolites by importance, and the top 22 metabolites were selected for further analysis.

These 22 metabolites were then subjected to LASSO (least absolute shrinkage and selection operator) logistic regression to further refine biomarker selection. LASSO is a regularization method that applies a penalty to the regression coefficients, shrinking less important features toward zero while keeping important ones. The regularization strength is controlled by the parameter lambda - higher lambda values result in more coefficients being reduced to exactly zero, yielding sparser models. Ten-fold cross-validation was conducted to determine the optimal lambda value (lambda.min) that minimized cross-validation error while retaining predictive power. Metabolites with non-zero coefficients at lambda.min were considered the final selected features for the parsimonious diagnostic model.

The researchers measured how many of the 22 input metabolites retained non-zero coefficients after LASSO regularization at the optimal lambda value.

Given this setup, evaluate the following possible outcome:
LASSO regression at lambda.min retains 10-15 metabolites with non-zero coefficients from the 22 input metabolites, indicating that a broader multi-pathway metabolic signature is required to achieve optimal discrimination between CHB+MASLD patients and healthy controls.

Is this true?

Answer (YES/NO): NO